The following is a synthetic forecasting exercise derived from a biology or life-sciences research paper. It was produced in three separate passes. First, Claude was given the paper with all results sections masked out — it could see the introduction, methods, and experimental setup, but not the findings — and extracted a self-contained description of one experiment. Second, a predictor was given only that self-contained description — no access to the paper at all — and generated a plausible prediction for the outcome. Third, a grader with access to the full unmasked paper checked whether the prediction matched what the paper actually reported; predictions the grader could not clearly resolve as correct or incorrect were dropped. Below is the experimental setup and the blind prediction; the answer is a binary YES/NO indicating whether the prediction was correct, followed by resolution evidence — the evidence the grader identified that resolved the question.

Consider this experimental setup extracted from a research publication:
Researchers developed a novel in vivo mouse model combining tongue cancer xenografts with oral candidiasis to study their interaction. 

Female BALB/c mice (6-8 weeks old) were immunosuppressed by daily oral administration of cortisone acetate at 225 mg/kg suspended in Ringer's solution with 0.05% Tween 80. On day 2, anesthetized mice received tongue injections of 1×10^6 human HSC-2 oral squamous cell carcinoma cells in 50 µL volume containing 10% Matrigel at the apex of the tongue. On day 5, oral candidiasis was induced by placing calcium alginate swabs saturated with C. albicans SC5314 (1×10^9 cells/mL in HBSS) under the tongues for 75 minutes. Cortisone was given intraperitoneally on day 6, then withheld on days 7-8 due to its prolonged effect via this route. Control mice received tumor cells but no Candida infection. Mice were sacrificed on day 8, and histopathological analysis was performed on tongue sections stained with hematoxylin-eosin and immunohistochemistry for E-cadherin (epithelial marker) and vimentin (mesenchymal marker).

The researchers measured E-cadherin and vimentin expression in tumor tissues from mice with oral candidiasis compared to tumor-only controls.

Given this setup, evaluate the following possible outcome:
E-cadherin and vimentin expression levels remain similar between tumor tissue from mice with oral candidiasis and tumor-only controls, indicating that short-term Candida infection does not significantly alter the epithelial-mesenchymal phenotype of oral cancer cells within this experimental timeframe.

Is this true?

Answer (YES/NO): NO